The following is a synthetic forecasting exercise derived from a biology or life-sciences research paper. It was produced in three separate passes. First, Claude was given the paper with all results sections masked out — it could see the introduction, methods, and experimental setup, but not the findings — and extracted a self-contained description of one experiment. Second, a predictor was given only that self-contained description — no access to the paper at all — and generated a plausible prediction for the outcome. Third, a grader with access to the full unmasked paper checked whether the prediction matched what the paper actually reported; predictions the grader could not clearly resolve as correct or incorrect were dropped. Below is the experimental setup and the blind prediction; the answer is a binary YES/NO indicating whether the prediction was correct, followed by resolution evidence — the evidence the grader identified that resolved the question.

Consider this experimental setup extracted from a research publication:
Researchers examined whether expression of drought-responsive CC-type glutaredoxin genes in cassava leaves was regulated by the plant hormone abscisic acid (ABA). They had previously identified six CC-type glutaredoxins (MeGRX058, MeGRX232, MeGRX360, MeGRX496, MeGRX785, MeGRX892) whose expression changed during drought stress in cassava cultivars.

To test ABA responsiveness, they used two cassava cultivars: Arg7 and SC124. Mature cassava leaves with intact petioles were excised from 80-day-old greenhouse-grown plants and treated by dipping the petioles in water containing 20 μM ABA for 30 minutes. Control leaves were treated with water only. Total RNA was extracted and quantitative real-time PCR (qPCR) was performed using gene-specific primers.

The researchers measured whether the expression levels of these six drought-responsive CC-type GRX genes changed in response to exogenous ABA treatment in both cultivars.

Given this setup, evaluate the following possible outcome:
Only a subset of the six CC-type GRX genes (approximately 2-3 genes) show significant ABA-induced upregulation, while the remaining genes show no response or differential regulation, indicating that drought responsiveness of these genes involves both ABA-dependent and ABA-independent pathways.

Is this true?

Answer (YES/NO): NO